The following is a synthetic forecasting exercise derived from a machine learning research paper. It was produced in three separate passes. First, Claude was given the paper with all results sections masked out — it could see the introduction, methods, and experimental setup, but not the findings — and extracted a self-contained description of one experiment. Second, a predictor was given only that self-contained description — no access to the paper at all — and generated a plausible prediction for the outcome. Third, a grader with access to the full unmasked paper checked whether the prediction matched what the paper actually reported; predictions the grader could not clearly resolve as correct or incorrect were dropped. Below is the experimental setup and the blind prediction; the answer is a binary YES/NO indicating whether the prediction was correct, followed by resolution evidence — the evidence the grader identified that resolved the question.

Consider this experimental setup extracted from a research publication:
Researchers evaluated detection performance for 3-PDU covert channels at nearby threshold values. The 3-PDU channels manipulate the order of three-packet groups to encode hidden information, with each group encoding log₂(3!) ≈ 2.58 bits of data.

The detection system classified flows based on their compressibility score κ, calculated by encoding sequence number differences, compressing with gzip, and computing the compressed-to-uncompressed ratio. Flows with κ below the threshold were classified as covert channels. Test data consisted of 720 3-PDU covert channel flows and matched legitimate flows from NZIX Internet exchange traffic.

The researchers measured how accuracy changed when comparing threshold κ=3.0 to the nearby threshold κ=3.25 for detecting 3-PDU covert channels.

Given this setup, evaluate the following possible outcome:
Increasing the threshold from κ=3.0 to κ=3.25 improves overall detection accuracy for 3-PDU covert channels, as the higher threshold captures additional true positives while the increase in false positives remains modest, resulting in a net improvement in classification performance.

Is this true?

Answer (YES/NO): NO